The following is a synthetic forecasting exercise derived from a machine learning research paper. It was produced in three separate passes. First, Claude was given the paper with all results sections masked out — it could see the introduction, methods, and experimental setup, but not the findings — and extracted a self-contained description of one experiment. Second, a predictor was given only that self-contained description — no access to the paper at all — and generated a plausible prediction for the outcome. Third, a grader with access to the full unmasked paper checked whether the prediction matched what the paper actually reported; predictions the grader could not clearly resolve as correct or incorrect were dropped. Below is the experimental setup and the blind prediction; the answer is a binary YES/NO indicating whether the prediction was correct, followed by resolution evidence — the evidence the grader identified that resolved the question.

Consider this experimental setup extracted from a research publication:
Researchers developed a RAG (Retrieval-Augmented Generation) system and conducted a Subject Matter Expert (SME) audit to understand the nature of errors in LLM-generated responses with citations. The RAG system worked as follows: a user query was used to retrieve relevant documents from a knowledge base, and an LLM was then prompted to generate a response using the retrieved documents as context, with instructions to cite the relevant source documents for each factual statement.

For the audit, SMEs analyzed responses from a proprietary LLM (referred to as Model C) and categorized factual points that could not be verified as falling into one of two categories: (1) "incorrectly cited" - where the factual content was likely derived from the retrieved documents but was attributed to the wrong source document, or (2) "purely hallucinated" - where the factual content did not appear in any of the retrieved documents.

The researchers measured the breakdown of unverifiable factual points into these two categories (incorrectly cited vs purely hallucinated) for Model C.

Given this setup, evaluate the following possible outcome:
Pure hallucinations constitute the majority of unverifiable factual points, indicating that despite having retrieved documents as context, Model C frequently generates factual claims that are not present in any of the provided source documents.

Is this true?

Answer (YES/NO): NO